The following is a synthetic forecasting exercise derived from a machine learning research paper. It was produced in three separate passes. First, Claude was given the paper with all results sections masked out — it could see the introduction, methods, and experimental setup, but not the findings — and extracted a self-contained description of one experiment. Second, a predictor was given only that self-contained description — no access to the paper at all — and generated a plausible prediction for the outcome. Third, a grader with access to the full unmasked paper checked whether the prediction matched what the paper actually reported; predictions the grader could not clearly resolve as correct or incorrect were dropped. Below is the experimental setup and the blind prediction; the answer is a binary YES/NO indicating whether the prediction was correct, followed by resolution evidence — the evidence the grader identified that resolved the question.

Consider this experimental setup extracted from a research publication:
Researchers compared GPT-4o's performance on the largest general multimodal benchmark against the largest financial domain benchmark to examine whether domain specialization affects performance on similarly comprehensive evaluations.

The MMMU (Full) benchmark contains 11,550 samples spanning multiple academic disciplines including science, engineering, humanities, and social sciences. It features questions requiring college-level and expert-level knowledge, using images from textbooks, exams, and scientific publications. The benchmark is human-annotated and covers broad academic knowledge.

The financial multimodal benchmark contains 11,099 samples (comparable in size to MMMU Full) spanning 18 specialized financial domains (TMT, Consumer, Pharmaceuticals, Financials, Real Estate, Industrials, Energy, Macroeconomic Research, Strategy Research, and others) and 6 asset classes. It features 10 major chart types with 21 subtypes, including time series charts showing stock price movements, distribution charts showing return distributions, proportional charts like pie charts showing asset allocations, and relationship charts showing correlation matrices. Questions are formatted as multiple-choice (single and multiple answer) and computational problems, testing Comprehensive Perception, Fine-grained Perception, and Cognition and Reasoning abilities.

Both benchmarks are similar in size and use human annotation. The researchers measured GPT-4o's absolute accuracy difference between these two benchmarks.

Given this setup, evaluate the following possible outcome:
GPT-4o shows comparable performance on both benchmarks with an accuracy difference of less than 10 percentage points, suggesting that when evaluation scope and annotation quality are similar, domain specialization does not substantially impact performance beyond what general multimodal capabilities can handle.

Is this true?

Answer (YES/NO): NO